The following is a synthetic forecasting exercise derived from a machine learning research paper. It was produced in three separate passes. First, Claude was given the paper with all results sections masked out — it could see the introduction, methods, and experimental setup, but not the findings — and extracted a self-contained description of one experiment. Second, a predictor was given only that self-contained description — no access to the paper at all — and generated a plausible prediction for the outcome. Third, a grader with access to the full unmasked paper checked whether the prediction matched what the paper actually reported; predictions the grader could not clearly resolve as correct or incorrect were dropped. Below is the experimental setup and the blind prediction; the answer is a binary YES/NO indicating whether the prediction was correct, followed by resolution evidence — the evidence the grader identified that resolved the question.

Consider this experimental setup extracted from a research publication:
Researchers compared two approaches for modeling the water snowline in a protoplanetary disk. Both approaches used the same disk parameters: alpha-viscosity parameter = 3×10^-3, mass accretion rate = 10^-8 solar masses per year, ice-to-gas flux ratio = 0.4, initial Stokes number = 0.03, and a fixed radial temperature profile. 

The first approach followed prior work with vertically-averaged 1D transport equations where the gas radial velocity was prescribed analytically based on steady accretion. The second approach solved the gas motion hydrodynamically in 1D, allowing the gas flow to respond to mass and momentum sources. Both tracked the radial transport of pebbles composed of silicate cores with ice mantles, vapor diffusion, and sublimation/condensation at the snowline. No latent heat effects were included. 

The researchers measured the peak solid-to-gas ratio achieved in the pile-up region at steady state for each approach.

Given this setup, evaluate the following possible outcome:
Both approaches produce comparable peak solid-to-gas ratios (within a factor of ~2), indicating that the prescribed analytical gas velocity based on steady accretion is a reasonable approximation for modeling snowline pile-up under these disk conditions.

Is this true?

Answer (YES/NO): NO